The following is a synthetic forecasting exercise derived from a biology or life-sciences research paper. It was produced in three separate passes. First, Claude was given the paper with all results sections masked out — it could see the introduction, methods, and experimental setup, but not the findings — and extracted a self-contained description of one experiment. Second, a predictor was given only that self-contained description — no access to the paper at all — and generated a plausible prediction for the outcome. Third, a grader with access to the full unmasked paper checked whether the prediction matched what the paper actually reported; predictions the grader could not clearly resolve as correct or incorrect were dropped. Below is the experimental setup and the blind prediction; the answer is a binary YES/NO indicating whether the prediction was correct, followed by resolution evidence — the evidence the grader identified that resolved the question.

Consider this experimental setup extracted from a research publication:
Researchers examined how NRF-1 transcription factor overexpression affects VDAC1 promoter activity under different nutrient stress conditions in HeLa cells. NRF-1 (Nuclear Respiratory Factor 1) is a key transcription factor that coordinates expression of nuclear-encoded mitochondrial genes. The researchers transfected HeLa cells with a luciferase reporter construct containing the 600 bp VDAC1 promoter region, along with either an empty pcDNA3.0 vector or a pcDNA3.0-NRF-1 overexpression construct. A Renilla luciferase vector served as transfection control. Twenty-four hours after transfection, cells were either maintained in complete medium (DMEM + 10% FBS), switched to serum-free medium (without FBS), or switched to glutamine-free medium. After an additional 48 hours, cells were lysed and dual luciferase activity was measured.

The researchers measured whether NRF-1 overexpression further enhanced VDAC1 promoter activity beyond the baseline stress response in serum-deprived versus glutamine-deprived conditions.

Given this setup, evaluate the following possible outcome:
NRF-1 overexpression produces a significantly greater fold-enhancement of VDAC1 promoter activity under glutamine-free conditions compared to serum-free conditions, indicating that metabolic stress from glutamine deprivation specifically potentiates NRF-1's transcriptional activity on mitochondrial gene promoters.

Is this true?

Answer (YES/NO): NO